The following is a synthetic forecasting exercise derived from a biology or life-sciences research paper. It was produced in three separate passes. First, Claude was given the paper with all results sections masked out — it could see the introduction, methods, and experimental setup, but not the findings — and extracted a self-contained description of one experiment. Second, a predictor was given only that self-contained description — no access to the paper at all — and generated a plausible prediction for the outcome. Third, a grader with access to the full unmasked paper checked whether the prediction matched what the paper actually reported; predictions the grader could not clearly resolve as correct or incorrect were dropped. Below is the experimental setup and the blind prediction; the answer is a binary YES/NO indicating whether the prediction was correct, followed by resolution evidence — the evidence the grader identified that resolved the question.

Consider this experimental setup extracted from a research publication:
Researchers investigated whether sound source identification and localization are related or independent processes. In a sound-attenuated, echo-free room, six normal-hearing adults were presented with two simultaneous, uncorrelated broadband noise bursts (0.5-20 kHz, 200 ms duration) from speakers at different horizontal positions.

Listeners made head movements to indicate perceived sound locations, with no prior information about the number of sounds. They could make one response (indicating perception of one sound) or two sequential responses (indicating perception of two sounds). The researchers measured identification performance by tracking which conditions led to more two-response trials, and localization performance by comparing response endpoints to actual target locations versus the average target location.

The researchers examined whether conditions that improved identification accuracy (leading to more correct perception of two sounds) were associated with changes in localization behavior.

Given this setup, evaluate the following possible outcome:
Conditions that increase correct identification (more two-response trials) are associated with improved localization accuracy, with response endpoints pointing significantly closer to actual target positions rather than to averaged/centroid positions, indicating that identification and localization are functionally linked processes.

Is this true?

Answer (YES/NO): NO